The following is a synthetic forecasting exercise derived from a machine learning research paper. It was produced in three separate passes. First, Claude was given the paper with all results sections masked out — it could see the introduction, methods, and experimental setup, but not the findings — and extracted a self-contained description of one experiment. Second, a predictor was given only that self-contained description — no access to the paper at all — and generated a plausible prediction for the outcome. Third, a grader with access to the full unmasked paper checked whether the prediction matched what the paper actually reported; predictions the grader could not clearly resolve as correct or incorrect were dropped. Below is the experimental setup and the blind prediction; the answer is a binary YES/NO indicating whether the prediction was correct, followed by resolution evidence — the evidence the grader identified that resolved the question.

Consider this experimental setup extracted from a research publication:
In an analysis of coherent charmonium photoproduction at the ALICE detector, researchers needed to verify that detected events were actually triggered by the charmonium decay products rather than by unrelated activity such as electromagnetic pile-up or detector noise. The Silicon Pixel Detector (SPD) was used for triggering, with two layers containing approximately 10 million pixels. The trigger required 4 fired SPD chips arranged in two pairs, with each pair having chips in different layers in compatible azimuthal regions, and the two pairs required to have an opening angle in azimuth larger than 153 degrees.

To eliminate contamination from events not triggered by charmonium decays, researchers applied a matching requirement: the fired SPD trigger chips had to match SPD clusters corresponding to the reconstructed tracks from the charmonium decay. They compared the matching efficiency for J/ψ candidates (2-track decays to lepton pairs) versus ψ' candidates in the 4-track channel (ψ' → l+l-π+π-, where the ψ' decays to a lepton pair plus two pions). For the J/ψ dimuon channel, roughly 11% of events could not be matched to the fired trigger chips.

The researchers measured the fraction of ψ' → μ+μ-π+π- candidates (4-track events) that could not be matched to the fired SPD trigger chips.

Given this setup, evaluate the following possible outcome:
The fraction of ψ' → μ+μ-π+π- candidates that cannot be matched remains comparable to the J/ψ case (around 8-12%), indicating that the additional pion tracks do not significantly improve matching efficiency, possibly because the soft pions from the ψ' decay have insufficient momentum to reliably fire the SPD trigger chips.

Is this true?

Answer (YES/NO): NO